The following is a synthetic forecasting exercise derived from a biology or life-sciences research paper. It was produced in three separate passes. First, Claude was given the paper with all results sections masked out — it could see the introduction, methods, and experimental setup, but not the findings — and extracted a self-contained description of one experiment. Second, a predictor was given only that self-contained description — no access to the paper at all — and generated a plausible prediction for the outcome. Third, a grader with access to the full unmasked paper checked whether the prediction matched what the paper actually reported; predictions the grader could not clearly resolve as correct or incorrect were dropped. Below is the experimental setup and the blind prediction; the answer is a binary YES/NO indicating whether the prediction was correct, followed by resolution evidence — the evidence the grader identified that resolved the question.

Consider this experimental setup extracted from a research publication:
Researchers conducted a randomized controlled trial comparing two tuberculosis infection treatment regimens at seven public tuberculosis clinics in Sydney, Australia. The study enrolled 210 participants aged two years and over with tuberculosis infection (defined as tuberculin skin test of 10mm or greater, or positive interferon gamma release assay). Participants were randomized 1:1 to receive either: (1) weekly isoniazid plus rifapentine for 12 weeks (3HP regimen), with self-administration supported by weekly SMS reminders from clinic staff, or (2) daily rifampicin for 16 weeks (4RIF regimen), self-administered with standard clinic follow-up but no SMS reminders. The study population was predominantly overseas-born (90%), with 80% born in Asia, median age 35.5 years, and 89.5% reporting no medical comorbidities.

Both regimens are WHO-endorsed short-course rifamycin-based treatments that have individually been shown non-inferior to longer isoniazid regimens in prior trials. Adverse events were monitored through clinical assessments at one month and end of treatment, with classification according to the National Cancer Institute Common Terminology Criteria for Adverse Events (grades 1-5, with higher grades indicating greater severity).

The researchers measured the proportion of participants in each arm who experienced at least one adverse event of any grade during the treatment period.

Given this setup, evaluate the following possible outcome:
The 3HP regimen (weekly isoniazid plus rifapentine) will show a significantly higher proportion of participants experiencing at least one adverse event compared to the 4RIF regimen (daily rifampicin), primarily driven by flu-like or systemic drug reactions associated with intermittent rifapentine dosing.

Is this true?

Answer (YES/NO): NO